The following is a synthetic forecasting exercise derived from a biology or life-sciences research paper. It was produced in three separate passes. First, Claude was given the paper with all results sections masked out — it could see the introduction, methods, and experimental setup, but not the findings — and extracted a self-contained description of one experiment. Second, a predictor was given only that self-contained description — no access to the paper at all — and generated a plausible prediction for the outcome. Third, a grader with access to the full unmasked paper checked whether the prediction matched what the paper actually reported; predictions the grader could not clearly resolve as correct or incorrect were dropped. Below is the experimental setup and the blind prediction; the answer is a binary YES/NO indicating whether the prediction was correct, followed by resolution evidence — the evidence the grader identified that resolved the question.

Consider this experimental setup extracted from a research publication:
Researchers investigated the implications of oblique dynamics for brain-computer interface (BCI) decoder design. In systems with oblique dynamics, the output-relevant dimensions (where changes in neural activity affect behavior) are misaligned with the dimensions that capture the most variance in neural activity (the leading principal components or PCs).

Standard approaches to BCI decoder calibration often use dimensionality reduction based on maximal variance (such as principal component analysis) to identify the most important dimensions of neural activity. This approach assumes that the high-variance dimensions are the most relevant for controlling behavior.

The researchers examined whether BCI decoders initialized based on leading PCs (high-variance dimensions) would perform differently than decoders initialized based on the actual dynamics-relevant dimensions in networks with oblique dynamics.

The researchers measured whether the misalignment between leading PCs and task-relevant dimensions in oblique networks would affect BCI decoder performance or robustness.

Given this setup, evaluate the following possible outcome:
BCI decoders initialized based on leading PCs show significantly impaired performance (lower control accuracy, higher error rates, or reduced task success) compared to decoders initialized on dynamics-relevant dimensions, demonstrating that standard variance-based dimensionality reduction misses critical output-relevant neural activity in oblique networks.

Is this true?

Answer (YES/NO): NO